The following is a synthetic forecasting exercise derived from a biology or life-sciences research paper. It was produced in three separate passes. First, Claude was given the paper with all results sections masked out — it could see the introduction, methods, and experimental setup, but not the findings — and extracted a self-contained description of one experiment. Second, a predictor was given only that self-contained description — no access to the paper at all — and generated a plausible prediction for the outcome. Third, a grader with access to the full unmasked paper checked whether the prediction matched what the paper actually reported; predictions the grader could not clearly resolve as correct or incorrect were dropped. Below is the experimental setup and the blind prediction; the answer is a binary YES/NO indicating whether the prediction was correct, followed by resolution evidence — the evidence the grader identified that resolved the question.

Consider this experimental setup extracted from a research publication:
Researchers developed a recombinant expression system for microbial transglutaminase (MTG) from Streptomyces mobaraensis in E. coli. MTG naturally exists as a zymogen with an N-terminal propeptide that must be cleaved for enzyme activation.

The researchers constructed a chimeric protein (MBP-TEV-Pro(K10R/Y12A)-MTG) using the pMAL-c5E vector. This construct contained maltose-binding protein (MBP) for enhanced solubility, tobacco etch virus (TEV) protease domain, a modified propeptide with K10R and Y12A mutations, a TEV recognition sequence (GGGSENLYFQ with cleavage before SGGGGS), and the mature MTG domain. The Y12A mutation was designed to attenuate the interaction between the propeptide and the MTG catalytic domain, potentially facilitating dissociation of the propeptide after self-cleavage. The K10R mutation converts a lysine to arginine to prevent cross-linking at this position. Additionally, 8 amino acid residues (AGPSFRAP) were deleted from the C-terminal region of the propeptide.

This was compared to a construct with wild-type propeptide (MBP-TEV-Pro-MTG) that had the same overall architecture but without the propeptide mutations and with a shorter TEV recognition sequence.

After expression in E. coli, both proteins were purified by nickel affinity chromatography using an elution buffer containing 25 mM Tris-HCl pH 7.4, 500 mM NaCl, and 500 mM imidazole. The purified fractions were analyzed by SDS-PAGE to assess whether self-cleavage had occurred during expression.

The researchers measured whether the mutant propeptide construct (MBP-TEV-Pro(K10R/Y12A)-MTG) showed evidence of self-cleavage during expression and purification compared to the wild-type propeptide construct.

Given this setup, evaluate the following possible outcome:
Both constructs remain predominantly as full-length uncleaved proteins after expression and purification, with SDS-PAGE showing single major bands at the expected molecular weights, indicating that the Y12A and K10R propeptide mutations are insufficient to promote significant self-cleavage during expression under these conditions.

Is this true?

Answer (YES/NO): NO